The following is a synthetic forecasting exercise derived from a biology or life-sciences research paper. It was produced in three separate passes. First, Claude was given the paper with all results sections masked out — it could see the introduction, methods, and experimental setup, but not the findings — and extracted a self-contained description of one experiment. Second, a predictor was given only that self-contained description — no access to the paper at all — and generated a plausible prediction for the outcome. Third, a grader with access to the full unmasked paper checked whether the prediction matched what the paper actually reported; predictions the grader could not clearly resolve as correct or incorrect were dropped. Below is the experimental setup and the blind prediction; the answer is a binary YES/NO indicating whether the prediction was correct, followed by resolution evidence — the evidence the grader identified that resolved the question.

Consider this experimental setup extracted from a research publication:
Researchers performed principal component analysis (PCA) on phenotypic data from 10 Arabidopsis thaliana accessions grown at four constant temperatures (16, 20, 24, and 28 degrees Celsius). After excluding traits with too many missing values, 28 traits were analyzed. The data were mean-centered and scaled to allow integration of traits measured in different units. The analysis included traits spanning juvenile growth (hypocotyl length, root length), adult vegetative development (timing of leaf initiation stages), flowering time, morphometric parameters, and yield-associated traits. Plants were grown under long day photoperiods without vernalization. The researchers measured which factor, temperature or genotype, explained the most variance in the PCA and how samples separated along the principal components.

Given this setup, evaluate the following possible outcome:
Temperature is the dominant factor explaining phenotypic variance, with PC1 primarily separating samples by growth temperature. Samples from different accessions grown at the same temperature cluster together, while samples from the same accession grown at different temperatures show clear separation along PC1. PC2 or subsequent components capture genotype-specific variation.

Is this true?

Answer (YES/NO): YES